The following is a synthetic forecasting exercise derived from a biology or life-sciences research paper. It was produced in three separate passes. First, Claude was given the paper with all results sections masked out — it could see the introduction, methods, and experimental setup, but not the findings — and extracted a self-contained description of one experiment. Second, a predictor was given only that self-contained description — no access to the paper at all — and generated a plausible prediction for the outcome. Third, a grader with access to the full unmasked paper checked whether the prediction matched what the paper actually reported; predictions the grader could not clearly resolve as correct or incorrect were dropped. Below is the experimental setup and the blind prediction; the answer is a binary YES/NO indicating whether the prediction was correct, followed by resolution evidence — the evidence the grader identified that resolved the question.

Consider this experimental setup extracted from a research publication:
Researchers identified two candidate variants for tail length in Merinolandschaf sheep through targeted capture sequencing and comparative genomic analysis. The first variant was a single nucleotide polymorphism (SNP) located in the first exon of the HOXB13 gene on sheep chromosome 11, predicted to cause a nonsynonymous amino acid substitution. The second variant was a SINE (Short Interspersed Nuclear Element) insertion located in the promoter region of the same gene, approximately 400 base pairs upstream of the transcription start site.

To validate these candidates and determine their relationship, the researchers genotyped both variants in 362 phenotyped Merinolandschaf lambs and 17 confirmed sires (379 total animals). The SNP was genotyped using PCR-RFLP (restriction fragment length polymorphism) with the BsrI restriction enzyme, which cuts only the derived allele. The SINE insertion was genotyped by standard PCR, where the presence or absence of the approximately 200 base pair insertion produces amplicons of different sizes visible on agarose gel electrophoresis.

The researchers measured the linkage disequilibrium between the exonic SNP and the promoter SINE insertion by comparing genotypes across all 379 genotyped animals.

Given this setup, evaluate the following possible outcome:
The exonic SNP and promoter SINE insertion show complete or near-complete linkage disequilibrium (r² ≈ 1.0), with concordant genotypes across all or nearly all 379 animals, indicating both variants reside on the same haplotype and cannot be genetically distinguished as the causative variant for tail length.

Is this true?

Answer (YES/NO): YES